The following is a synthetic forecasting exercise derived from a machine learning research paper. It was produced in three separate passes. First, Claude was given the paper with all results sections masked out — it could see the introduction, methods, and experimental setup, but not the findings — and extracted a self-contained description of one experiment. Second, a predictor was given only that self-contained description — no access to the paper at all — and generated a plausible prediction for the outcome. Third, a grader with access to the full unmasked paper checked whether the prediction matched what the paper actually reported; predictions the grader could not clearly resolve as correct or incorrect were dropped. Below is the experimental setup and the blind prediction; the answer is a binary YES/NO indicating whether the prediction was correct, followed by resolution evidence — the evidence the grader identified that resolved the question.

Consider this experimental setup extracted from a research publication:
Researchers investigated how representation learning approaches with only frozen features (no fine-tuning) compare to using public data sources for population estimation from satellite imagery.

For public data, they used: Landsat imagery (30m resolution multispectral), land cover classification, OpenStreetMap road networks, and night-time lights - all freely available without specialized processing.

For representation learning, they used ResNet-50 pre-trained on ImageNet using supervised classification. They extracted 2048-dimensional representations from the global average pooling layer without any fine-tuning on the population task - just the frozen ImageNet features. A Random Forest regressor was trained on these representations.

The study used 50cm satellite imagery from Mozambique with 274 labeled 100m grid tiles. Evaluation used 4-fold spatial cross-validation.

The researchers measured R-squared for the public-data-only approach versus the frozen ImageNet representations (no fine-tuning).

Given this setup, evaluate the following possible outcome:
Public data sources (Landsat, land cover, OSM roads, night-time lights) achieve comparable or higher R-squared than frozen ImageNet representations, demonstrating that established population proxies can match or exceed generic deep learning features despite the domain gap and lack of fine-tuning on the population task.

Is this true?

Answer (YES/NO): NO